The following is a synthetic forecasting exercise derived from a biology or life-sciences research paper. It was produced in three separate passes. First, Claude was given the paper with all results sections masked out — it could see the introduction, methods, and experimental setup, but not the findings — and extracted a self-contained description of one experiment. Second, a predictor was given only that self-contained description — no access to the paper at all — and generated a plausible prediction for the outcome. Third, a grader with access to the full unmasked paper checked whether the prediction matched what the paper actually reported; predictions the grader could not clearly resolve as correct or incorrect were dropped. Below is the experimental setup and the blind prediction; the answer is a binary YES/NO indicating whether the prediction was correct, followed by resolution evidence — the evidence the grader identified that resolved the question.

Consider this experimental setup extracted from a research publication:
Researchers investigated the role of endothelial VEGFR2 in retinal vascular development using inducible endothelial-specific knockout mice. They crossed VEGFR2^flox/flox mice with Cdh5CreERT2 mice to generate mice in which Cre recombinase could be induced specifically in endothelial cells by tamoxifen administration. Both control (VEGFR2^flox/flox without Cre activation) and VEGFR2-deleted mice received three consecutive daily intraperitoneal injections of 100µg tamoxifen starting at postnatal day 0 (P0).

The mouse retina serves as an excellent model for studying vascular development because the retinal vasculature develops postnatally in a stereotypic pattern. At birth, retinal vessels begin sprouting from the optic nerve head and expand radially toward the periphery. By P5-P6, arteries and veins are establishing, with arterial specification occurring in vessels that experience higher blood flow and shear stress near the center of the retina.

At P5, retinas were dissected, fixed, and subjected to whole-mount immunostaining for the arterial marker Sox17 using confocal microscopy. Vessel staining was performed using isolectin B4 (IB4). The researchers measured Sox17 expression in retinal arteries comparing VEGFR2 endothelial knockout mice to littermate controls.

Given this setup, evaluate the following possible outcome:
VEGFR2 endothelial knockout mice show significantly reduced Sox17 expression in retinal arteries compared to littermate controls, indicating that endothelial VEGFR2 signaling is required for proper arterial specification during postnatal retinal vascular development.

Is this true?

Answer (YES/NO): NO